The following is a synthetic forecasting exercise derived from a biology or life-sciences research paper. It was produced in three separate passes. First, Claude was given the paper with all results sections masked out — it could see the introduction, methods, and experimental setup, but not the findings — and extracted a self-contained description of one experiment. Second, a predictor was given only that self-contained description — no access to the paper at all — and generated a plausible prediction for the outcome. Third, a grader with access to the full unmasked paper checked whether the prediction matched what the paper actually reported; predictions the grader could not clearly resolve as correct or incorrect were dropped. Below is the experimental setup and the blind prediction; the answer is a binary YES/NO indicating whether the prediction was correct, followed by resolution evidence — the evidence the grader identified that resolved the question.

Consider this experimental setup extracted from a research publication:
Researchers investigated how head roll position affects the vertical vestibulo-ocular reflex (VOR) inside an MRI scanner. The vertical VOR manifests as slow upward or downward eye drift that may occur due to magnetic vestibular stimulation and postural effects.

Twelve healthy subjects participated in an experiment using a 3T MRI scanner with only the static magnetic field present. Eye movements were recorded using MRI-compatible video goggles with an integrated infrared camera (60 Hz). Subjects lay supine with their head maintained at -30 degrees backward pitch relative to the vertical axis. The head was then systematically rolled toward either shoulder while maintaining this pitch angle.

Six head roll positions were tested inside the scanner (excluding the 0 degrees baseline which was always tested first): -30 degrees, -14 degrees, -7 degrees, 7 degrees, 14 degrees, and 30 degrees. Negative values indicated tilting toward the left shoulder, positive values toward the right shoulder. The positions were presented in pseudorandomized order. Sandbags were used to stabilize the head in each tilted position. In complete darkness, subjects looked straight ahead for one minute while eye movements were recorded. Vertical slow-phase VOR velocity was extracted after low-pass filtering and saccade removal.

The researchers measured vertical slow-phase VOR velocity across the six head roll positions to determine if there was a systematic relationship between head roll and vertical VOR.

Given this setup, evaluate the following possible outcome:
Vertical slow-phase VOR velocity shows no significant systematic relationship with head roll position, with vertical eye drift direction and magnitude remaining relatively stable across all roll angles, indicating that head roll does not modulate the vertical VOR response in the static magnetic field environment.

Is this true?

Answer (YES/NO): NO